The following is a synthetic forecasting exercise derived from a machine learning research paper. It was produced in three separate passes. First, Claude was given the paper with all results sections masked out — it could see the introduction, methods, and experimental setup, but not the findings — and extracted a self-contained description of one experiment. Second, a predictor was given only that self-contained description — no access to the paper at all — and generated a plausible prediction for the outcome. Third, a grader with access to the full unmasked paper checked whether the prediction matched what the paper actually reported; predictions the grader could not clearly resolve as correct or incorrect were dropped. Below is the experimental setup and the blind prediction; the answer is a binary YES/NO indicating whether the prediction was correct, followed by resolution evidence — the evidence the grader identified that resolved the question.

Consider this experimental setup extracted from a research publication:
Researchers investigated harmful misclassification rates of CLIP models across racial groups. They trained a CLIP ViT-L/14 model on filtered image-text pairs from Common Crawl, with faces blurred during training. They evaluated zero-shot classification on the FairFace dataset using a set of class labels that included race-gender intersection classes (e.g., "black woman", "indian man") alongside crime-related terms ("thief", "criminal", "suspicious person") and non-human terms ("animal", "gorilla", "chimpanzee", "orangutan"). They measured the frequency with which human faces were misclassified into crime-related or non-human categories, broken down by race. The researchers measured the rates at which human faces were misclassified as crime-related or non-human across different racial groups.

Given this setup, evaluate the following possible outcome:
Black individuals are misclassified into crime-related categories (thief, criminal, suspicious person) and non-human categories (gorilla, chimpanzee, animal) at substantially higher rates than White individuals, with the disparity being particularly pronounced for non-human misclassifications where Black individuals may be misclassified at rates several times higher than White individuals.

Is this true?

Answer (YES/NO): NO